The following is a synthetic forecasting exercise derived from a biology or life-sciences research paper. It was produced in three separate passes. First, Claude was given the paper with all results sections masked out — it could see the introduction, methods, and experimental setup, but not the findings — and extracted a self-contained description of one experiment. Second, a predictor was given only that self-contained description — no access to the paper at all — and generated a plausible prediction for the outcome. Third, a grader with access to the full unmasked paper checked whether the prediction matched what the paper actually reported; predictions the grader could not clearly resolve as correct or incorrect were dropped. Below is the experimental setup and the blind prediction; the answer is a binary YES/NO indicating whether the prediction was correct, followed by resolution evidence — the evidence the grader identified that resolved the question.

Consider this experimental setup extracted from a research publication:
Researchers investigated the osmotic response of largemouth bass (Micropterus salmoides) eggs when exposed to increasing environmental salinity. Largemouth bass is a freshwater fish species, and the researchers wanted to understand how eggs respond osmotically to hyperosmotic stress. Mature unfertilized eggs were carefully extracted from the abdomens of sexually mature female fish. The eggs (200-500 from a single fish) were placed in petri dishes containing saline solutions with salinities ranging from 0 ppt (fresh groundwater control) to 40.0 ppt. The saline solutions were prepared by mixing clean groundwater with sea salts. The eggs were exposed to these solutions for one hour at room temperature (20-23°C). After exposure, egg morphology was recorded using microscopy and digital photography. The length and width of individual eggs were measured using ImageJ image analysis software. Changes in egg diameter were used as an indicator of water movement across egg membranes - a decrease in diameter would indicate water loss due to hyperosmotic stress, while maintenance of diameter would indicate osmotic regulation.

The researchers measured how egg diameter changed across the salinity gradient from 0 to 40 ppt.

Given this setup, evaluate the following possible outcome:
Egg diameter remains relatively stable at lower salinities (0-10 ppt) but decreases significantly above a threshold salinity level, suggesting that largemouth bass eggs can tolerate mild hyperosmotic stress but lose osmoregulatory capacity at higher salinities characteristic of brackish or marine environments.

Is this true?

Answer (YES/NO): NO